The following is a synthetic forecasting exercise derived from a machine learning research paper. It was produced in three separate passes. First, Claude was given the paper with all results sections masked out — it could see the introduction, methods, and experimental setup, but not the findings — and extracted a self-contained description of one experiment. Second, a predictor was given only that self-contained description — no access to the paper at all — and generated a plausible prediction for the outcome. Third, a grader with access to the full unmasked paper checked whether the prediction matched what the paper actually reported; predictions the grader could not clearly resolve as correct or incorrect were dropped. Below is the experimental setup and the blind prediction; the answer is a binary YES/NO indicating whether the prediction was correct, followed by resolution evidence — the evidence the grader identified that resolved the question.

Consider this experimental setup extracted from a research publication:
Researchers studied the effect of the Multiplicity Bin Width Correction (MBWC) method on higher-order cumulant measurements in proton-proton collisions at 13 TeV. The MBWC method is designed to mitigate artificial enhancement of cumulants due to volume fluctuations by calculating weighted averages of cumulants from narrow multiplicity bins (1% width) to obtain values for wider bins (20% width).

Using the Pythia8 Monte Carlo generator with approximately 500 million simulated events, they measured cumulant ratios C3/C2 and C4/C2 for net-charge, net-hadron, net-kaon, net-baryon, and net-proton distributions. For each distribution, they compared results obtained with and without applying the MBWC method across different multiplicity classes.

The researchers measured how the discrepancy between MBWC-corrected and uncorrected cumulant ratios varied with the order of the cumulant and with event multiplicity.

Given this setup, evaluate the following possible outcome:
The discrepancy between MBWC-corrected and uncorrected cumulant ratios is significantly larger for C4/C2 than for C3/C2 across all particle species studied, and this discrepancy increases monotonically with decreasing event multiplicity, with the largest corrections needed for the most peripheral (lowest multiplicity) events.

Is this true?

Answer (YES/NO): NO